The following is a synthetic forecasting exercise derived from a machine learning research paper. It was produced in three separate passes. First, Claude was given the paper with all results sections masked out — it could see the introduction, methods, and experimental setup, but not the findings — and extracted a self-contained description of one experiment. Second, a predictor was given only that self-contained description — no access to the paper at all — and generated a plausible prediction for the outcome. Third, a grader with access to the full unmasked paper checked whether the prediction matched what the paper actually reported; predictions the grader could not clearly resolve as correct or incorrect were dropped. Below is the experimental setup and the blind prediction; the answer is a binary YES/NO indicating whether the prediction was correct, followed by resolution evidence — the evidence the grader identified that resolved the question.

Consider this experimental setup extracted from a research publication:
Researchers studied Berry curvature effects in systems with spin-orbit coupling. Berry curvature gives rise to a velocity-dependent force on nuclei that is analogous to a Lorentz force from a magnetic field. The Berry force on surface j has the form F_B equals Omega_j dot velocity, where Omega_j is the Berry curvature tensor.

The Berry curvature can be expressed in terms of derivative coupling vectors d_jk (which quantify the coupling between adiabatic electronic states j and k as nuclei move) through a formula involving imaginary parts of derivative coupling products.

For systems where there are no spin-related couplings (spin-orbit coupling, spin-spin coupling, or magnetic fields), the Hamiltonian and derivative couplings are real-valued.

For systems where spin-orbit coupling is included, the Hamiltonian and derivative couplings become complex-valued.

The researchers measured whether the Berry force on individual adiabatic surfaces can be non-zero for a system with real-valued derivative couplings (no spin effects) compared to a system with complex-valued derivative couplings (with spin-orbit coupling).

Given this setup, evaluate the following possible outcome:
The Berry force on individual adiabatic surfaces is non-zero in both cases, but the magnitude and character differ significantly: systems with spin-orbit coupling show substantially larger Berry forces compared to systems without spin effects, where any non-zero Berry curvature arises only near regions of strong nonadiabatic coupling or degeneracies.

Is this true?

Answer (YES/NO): NO